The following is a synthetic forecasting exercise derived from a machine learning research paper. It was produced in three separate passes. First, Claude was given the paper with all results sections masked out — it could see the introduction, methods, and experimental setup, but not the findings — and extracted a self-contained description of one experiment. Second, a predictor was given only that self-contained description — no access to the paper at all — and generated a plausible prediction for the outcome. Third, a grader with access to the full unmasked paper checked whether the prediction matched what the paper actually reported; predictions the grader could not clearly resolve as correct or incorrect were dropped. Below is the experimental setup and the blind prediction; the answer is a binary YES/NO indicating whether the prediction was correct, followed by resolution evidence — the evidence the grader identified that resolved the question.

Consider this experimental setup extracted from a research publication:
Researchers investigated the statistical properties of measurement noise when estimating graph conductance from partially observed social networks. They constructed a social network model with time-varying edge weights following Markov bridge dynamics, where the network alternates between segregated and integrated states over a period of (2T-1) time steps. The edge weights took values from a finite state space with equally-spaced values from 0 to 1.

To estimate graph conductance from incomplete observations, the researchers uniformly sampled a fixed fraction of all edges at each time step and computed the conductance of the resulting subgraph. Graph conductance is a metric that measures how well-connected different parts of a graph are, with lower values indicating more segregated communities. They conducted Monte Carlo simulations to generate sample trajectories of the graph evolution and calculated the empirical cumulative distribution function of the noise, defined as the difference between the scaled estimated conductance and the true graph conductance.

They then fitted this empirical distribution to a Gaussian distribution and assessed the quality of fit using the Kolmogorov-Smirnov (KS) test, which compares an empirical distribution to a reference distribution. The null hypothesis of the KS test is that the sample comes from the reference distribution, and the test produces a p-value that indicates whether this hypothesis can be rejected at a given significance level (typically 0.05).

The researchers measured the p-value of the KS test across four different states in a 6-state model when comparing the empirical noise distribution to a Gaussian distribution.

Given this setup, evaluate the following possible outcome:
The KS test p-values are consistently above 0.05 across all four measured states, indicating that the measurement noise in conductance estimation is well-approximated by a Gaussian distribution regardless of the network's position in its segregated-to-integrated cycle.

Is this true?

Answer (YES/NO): YES